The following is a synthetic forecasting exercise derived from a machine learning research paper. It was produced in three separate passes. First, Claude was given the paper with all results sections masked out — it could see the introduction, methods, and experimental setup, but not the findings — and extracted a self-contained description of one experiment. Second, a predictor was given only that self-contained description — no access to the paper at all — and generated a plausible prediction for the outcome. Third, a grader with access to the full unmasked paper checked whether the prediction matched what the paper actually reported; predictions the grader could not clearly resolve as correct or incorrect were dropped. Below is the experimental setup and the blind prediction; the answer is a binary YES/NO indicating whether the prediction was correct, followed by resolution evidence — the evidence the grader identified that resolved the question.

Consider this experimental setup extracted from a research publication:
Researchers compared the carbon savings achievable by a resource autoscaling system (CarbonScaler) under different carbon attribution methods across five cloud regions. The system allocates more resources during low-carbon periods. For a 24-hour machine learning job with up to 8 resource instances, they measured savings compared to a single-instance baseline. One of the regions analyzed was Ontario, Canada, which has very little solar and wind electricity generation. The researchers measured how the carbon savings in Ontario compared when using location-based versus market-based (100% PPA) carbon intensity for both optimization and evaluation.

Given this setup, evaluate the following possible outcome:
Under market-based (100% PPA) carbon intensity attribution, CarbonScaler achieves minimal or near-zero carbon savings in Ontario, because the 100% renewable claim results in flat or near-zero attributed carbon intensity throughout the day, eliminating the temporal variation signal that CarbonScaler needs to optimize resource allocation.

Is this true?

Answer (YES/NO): NO